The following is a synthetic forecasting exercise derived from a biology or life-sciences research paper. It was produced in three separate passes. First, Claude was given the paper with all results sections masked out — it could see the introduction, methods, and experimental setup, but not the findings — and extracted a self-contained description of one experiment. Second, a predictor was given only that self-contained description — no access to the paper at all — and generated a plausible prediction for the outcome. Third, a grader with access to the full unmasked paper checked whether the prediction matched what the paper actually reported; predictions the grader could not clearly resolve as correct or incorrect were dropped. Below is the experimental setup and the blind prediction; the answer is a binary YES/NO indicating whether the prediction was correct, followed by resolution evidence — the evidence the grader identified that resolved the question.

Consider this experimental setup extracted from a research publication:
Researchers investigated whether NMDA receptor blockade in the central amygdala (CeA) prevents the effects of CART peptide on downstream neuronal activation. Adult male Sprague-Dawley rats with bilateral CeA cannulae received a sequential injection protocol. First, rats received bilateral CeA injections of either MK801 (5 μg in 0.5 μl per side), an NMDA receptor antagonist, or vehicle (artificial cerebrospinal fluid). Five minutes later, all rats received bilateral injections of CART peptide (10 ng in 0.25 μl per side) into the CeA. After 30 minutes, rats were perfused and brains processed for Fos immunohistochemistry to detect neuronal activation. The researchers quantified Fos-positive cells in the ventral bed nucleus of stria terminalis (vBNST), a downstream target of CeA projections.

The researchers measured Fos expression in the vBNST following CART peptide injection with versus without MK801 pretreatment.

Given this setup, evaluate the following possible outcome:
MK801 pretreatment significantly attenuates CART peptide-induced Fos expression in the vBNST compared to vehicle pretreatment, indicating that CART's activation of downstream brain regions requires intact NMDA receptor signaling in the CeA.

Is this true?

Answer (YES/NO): YES